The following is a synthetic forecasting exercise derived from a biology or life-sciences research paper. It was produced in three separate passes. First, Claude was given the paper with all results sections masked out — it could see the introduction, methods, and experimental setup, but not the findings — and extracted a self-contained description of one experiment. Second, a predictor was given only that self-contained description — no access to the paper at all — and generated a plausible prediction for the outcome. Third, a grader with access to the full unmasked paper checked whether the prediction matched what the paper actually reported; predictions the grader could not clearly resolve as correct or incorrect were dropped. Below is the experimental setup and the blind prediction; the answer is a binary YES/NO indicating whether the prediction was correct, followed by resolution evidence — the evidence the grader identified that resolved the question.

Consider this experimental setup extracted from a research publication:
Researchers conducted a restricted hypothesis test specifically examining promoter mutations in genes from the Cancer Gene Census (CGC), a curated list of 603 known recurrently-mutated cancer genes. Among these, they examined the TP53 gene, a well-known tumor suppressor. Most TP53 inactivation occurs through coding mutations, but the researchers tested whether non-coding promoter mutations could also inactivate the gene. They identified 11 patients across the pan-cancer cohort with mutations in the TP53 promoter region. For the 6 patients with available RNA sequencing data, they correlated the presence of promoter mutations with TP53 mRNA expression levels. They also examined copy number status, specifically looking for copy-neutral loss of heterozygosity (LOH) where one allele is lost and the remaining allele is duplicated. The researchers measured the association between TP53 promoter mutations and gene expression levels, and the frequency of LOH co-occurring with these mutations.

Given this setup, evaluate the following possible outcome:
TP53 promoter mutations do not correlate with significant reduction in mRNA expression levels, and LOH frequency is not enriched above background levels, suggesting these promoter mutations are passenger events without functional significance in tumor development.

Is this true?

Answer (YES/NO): NO